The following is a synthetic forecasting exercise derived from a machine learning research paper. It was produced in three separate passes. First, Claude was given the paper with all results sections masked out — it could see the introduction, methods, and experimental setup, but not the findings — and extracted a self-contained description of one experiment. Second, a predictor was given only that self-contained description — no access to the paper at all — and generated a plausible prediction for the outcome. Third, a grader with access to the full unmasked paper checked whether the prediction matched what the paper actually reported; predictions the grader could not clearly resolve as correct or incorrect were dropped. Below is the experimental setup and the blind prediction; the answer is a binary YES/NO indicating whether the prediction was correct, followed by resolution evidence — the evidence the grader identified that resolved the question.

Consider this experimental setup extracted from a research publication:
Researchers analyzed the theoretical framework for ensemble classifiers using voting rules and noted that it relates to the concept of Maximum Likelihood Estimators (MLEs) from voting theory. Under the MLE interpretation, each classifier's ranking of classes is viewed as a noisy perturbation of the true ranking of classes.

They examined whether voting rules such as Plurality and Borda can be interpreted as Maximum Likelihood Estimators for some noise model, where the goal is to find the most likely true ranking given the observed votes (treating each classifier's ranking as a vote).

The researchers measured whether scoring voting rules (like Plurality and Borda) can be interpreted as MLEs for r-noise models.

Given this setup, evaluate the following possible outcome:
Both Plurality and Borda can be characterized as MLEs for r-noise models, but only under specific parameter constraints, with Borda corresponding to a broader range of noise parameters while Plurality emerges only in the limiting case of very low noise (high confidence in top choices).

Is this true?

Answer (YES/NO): NO